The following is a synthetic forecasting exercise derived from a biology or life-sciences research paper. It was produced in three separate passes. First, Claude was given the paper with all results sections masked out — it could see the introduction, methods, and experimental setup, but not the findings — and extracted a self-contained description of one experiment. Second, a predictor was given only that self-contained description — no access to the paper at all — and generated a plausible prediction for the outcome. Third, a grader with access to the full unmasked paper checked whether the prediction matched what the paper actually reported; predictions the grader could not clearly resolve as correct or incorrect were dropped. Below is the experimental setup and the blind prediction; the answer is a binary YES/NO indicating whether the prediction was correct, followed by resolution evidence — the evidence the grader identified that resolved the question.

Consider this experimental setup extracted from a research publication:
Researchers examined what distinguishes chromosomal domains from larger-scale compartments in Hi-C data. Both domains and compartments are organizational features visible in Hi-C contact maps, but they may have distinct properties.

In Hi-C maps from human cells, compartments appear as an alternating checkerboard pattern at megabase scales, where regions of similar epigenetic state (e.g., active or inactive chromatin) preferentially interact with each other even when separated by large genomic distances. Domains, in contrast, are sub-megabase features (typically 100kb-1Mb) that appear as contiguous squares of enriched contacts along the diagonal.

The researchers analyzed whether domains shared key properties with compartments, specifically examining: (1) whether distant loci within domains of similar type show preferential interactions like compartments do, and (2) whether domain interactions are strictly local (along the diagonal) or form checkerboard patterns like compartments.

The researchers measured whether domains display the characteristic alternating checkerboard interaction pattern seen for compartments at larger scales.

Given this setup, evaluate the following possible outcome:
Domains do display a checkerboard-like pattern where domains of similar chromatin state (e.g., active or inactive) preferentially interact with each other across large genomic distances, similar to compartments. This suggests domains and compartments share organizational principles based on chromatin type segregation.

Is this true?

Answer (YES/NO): NO